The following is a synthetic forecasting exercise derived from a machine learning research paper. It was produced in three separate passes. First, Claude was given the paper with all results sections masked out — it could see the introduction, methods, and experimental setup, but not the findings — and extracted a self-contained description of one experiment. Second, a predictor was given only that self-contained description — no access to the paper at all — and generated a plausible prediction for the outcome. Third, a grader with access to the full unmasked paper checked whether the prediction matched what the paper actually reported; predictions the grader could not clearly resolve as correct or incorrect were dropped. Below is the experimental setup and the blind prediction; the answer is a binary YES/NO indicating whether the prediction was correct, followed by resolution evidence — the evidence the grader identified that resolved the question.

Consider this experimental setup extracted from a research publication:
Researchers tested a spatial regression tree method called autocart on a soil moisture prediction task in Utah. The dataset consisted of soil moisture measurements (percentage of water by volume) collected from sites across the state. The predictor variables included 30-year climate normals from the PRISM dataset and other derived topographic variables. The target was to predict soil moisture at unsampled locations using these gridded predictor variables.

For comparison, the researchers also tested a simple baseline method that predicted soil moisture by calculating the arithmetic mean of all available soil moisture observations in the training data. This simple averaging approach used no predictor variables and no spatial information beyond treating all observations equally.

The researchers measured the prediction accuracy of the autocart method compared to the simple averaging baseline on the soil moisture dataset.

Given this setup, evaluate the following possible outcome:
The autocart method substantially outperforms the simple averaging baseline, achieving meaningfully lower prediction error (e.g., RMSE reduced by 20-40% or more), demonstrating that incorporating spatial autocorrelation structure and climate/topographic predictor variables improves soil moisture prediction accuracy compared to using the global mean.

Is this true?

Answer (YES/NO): NO